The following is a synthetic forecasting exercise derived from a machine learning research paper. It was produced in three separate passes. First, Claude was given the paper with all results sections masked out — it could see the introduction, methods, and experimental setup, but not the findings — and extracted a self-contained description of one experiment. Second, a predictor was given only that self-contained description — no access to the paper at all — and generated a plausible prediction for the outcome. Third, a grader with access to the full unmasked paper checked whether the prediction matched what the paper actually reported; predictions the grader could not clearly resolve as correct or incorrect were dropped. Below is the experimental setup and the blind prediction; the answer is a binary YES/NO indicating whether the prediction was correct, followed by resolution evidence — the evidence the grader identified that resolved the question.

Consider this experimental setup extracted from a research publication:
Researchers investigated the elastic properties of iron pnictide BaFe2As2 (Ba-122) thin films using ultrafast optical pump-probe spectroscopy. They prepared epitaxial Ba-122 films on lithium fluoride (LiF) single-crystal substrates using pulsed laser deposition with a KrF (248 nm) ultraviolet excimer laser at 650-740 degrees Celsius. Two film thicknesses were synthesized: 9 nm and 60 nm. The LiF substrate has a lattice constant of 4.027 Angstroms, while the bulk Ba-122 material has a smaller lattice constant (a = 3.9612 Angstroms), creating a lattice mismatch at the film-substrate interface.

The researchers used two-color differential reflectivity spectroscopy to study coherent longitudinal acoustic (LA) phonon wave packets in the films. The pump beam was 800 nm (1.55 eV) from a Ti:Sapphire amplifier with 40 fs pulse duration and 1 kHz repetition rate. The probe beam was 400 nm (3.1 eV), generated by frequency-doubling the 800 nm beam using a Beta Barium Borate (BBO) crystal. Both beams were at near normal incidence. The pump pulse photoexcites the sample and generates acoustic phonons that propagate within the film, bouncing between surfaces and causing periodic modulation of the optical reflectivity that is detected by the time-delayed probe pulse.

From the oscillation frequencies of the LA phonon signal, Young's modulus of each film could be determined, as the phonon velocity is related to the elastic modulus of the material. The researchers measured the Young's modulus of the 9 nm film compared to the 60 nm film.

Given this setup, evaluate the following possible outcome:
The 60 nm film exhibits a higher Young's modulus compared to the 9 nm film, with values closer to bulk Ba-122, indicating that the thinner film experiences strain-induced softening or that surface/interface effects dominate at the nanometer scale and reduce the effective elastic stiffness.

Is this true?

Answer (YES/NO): NO